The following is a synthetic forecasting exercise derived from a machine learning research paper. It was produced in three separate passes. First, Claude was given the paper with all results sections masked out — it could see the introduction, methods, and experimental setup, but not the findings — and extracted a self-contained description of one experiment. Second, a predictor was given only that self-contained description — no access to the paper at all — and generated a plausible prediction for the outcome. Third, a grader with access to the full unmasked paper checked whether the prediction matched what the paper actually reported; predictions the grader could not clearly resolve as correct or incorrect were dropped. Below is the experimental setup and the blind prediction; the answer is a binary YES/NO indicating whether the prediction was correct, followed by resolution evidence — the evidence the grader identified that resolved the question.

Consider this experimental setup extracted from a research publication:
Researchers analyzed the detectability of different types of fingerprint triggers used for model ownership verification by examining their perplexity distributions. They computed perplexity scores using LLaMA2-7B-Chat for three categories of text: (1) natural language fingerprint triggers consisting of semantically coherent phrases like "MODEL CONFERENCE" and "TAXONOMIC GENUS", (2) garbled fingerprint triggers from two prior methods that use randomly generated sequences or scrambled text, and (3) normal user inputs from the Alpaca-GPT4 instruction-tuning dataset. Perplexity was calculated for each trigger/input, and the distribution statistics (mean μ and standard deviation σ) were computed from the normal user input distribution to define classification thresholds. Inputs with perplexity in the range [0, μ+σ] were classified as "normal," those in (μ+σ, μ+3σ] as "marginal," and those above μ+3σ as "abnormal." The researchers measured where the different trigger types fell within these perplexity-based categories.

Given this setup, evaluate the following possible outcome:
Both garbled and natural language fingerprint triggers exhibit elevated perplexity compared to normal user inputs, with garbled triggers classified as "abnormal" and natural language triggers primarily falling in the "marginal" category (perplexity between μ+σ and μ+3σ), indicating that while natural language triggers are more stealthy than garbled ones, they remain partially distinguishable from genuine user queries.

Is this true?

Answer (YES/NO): NO